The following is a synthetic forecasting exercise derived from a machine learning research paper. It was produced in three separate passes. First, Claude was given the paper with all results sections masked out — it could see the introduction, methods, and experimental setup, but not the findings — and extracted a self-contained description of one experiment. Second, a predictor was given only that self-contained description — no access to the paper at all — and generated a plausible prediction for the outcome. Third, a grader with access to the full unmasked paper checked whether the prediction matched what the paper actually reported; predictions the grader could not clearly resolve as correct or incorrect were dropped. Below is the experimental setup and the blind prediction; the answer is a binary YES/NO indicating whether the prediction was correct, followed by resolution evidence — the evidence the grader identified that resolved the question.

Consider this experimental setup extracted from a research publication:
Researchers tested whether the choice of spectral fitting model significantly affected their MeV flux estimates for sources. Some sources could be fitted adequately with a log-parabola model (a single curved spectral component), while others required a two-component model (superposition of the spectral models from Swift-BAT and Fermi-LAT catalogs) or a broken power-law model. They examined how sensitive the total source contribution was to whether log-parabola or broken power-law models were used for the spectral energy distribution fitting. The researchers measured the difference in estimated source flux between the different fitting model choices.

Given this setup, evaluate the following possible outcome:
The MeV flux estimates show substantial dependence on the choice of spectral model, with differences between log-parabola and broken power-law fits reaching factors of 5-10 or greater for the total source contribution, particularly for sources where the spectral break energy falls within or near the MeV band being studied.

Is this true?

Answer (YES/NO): NO